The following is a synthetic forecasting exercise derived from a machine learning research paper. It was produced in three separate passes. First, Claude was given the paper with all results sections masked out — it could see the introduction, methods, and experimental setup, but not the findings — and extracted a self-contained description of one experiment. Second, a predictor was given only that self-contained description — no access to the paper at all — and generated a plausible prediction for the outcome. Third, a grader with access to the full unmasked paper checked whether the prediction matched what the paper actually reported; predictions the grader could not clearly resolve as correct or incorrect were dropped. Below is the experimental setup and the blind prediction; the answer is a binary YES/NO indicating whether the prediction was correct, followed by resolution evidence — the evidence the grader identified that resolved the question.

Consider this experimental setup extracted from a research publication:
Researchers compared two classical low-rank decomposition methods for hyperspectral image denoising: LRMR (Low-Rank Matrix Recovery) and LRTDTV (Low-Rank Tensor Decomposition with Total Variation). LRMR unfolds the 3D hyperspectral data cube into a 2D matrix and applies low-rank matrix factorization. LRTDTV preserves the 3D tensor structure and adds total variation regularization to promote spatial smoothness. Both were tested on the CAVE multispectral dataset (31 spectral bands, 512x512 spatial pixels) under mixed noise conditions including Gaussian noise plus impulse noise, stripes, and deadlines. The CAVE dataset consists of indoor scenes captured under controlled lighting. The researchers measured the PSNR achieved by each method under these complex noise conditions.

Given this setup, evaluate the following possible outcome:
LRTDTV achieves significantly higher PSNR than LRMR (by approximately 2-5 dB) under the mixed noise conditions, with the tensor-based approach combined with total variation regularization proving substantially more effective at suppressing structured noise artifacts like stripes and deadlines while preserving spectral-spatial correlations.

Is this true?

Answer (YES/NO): YES